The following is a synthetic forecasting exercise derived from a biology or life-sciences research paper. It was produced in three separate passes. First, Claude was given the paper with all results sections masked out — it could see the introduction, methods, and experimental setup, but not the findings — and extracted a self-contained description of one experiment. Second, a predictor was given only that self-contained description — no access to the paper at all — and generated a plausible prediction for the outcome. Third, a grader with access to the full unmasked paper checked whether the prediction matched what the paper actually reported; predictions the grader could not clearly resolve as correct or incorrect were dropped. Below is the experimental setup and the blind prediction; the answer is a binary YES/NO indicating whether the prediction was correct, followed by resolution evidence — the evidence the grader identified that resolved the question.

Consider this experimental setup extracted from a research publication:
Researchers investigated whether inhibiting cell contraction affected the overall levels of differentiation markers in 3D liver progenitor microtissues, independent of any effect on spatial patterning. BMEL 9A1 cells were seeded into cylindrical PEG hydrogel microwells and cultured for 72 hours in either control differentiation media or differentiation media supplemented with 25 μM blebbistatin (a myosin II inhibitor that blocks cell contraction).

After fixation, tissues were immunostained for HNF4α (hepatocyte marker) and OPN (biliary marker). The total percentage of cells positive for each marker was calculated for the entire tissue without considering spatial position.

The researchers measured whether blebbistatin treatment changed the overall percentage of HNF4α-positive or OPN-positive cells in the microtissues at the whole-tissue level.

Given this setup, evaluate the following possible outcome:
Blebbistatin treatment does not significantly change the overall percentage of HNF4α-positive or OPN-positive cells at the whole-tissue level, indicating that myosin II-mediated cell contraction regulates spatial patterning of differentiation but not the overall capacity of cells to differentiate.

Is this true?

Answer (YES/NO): NO